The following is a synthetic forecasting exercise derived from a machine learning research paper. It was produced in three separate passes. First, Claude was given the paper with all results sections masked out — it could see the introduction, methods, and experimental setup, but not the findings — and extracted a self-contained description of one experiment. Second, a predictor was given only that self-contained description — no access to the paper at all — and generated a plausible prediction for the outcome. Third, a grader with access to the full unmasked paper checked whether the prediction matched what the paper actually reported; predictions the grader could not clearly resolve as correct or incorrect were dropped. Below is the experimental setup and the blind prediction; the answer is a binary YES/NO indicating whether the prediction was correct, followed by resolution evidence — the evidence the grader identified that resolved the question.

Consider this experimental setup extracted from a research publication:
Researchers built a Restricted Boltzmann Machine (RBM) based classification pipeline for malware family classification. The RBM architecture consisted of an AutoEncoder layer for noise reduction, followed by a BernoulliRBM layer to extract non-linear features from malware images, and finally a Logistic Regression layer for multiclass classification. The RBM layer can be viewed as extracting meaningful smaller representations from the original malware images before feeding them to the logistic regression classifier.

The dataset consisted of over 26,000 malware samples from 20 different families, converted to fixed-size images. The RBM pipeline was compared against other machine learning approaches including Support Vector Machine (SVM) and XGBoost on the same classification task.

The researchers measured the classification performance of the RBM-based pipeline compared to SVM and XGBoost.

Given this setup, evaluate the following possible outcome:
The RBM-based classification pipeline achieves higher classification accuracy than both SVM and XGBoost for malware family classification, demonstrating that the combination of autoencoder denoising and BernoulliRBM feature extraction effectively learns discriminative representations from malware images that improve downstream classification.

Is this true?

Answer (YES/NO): NO